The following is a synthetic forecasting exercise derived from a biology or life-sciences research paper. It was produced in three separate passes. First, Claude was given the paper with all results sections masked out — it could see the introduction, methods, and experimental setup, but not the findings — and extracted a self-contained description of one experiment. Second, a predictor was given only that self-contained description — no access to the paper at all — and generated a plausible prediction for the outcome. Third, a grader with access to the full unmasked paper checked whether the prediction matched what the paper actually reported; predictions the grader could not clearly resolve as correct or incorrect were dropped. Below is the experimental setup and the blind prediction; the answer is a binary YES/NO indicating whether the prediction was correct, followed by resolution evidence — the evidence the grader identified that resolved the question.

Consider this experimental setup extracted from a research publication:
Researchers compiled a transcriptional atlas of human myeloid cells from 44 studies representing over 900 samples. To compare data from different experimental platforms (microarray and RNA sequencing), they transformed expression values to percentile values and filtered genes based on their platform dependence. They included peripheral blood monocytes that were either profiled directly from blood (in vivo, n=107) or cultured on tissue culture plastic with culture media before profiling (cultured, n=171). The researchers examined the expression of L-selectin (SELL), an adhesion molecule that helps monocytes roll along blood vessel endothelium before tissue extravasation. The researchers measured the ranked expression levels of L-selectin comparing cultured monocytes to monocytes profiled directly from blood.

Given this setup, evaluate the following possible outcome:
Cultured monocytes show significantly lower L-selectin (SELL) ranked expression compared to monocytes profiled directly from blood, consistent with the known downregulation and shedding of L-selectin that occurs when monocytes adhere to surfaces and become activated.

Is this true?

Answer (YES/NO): YES